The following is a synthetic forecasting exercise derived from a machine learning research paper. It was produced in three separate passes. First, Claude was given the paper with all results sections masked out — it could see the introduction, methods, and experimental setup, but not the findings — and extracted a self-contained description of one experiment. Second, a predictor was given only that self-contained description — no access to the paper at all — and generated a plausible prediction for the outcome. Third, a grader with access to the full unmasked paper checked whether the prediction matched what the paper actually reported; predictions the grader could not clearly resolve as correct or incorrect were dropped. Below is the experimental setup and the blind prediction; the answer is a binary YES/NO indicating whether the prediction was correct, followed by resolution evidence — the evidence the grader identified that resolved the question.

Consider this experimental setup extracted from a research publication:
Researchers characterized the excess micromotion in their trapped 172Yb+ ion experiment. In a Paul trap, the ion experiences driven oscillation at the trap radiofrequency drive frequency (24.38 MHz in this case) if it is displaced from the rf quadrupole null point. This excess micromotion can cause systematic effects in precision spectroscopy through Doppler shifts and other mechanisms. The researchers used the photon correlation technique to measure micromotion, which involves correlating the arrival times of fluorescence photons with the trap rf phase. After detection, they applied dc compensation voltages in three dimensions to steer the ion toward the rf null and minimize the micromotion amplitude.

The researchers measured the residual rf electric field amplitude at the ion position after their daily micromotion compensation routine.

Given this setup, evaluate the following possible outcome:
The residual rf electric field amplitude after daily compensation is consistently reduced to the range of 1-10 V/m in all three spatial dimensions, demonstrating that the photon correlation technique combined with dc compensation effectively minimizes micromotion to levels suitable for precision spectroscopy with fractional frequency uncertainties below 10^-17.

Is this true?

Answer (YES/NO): NO